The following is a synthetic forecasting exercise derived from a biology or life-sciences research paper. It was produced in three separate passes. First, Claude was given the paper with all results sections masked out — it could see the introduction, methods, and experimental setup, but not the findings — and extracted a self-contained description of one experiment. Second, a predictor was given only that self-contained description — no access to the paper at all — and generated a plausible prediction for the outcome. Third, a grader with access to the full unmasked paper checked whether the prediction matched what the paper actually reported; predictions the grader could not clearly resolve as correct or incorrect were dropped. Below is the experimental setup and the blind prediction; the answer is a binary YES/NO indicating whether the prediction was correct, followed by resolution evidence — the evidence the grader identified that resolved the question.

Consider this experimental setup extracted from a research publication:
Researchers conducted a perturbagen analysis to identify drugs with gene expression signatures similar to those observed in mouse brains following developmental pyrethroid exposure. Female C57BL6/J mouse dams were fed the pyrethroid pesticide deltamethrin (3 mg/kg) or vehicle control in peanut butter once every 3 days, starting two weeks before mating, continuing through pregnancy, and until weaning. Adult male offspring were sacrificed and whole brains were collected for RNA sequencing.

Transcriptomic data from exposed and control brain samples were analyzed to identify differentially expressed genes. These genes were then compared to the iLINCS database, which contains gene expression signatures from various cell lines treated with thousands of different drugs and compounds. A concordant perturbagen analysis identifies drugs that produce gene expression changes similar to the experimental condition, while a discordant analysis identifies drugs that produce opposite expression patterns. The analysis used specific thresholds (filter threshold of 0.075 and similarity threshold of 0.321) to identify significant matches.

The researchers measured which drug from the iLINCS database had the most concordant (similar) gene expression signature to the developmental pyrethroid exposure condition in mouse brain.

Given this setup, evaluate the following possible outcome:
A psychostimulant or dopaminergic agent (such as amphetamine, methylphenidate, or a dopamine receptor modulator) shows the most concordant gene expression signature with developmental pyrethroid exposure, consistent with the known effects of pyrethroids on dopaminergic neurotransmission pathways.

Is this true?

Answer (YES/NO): NO